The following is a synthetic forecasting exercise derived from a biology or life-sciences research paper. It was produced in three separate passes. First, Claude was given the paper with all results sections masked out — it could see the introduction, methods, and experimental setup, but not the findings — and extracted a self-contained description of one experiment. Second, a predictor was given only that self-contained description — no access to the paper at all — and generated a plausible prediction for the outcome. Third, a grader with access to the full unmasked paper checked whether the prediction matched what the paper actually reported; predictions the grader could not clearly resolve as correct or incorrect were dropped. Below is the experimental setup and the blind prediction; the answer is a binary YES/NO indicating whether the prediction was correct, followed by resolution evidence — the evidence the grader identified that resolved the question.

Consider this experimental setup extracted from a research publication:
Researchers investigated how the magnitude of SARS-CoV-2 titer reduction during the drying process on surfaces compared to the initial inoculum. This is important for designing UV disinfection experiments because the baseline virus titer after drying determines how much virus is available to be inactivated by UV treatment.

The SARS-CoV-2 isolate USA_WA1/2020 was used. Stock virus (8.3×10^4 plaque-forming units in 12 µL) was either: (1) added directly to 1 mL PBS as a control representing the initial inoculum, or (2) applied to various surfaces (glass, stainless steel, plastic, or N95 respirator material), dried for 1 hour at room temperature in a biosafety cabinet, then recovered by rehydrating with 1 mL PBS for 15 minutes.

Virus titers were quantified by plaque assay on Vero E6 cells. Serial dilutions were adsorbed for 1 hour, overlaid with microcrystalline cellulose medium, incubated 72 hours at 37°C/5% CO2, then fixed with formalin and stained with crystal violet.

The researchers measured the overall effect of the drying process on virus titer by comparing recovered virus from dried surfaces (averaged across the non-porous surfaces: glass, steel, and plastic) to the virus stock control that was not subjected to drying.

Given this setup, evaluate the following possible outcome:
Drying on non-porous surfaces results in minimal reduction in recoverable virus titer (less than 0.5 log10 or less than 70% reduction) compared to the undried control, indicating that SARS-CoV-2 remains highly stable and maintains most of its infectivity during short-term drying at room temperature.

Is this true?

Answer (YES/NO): YES